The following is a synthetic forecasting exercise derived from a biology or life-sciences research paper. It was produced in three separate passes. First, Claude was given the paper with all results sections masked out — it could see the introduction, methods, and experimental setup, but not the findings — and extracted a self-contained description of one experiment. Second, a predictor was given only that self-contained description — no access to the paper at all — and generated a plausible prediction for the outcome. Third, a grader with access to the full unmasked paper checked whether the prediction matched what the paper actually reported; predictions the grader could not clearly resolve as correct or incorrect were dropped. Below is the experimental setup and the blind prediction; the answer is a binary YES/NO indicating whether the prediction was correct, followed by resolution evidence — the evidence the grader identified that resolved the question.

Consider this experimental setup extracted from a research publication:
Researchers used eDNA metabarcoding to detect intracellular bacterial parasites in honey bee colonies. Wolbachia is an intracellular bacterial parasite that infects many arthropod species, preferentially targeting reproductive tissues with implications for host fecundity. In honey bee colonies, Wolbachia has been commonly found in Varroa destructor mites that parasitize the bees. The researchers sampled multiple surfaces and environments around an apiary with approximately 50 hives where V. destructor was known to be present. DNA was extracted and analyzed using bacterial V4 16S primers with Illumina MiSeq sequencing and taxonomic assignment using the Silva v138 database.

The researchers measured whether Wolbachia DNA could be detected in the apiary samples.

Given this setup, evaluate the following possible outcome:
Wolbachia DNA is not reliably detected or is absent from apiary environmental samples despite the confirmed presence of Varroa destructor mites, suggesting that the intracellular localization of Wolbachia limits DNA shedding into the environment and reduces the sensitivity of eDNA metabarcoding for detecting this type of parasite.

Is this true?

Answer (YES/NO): NO